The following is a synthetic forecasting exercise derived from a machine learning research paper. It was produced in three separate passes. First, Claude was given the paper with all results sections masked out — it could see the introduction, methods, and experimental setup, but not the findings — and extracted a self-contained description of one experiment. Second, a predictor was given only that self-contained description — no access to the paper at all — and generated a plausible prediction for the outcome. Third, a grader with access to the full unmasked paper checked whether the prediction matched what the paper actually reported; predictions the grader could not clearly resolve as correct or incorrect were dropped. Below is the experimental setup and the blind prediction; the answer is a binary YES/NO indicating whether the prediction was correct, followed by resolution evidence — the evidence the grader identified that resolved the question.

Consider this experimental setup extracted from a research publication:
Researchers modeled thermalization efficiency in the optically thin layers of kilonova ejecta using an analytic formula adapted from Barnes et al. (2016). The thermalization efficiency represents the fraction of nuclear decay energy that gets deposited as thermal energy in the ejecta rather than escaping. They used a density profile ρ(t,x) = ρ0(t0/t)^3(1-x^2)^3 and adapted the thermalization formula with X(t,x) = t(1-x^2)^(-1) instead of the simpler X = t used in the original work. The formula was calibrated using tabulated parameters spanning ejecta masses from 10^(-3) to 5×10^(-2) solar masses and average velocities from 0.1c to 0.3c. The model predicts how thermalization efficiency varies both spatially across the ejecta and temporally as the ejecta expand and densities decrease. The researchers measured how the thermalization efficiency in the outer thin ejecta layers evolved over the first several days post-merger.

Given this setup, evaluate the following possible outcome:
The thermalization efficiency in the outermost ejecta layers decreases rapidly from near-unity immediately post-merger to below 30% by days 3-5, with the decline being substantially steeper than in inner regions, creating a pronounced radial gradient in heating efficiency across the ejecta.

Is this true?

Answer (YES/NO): NO